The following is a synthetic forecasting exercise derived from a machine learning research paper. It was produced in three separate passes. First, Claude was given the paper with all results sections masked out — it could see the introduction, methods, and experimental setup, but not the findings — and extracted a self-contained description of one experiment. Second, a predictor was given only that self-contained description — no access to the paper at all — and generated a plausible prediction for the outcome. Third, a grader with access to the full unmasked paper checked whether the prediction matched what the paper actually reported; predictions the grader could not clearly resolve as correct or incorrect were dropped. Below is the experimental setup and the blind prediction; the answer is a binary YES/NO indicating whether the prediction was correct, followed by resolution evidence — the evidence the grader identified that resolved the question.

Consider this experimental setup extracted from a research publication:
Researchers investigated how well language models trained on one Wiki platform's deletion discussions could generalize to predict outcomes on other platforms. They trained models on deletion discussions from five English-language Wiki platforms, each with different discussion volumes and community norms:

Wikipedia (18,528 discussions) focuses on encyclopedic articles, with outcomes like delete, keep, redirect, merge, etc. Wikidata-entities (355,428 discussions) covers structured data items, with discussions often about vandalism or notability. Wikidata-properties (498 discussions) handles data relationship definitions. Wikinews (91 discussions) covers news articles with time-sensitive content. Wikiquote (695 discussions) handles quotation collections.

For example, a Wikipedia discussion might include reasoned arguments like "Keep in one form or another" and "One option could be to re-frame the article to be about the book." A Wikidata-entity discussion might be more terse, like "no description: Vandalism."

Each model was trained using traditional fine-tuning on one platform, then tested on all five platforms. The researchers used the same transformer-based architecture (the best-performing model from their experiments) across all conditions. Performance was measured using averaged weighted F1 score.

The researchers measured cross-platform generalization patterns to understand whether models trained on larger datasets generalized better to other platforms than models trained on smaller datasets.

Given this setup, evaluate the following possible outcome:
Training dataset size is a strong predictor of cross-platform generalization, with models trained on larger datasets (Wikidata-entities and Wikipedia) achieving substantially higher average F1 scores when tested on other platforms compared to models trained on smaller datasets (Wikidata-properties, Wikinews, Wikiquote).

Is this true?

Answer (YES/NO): NO